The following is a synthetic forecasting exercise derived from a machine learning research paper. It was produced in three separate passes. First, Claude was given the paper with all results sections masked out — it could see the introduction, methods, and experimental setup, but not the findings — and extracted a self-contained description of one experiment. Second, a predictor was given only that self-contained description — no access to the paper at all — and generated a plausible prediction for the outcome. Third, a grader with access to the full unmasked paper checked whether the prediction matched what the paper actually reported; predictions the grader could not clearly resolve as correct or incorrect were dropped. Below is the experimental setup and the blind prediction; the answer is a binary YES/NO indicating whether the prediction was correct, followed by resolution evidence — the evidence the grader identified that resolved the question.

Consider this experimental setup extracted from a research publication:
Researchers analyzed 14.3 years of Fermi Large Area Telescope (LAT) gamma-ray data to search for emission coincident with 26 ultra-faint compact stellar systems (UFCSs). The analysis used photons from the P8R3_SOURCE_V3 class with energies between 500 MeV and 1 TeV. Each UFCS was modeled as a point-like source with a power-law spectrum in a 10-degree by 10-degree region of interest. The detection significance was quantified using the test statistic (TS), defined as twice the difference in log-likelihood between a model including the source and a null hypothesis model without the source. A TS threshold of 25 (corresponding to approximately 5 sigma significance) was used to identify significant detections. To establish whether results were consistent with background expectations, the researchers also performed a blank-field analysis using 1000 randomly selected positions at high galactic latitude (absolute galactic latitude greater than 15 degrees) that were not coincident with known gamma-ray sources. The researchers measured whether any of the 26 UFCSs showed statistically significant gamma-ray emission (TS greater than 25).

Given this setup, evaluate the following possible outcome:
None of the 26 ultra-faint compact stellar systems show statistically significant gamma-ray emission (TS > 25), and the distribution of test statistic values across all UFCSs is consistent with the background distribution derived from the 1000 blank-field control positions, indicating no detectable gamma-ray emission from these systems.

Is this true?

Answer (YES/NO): YES